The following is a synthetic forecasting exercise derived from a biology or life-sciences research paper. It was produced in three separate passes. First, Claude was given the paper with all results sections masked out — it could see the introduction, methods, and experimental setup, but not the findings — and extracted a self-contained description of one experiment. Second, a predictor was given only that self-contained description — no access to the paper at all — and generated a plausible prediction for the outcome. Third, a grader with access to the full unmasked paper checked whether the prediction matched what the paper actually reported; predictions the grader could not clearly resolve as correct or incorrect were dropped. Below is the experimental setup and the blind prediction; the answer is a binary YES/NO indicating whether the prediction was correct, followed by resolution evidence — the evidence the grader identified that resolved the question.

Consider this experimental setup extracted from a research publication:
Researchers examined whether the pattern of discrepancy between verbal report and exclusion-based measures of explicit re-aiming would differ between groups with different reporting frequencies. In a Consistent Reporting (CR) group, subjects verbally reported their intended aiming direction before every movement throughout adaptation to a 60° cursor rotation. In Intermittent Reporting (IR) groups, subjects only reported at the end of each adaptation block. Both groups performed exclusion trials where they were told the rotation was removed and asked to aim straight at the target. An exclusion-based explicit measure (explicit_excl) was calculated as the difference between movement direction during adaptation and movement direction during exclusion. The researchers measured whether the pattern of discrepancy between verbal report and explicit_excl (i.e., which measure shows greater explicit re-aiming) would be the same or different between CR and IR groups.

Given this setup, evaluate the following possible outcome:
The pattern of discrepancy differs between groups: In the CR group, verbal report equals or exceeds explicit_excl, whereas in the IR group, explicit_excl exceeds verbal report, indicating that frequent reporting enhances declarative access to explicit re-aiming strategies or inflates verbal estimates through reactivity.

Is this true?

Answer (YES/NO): NO